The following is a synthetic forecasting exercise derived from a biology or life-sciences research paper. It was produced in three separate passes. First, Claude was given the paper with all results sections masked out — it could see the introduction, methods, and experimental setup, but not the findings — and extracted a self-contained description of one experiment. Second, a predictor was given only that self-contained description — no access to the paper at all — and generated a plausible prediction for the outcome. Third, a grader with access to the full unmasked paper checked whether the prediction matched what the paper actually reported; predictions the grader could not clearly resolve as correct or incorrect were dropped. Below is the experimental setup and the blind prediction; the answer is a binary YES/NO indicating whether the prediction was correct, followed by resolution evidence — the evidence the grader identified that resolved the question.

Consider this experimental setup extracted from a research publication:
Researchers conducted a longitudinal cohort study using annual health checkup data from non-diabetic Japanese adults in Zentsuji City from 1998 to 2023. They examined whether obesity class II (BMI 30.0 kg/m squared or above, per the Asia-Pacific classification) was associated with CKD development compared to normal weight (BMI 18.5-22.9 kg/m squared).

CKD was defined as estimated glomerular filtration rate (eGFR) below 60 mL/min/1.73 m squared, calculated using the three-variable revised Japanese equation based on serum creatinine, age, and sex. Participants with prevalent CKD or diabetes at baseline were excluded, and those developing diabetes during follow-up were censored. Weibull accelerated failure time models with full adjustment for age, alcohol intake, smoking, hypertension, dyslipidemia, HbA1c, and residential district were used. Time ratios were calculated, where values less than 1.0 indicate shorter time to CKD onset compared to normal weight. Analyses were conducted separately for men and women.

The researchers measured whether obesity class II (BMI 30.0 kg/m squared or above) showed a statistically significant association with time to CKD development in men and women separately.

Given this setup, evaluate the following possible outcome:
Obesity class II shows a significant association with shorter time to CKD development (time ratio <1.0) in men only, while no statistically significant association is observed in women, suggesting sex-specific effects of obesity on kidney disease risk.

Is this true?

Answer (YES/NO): NO